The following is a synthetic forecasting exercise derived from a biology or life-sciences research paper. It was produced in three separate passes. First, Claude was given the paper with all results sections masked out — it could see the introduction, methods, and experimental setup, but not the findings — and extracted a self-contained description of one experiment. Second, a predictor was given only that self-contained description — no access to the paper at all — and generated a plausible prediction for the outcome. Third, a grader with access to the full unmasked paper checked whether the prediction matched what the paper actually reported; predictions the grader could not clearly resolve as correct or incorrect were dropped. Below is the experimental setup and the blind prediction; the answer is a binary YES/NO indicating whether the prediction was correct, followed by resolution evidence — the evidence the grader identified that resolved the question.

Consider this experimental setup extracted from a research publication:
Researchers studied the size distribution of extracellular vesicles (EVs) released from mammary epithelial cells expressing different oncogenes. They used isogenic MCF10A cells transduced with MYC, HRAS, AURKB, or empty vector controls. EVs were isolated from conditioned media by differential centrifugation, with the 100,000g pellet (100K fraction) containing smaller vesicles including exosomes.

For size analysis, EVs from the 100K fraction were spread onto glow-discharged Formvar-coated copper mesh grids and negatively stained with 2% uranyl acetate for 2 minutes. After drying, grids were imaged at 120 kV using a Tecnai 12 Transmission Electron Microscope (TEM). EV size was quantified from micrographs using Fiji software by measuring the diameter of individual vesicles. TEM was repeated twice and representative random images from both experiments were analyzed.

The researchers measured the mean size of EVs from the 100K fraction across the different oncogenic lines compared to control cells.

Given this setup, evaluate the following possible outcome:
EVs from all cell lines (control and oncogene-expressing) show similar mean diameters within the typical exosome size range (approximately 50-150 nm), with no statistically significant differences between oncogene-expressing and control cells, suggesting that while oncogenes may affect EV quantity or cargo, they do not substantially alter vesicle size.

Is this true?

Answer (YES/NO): NO